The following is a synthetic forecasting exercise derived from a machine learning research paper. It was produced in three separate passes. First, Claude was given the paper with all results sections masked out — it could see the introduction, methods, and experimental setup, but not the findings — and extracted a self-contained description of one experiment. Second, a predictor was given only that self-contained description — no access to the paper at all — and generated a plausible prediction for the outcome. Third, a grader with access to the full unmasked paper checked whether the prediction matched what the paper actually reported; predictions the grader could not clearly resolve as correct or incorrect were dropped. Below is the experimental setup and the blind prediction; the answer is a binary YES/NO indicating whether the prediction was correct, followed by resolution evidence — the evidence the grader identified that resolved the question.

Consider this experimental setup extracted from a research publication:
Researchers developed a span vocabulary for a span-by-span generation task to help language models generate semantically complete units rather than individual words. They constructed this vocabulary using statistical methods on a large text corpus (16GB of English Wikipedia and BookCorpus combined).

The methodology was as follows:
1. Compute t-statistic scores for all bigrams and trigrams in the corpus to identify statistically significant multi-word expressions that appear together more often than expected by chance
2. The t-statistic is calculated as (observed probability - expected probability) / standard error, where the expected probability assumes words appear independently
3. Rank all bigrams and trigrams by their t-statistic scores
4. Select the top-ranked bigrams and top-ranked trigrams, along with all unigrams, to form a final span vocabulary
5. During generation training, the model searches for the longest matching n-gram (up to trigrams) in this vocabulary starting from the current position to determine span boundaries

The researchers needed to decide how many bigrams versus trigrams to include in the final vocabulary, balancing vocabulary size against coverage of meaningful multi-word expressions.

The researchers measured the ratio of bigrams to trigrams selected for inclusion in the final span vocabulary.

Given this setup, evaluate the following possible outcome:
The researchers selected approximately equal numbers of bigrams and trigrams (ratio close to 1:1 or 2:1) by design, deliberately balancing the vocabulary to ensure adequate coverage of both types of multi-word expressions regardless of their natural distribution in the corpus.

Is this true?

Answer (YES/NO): NO